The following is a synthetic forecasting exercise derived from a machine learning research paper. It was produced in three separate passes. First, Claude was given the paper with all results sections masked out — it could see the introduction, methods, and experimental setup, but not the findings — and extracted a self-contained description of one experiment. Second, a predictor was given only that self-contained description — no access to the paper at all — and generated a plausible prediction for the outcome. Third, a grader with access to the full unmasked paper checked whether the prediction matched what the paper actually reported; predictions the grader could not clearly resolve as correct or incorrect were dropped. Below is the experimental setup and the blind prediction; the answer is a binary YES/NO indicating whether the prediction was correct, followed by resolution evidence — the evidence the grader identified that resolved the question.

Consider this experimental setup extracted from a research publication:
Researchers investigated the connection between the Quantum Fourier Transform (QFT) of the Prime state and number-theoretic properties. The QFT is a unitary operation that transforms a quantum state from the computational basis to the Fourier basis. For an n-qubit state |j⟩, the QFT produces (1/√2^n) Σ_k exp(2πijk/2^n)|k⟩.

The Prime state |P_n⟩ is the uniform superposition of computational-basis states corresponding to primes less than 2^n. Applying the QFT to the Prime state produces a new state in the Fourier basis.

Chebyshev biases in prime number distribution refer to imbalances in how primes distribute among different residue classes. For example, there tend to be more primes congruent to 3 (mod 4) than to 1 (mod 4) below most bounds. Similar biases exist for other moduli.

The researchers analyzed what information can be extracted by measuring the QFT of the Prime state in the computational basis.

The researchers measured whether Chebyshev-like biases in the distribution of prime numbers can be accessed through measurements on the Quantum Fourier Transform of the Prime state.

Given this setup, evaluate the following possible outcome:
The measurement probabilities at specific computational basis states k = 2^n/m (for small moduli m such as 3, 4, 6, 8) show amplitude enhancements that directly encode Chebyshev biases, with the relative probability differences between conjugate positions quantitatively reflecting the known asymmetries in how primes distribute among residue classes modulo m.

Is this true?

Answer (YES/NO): NO